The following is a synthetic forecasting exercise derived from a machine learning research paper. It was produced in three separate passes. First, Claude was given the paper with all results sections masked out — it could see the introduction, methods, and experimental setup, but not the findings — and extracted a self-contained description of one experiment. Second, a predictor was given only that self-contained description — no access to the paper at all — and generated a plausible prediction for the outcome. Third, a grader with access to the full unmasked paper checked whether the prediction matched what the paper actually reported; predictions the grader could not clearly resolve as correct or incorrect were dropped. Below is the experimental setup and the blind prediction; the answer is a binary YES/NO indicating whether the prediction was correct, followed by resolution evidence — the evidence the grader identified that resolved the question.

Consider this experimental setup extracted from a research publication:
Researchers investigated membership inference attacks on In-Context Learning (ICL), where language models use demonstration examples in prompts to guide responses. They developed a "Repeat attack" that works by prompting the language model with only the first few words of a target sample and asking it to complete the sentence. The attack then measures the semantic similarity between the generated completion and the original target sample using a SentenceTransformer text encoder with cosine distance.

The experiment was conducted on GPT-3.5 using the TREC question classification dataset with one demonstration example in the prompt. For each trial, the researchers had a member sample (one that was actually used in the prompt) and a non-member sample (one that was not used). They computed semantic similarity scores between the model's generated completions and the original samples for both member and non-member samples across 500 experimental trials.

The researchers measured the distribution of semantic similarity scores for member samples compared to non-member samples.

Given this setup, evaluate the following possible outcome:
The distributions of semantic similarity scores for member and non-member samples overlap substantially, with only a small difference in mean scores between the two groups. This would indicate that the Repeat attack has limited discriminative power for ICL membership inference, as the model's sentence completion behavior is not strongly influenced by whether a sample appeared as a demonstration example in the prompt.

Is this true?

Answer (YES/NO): NO